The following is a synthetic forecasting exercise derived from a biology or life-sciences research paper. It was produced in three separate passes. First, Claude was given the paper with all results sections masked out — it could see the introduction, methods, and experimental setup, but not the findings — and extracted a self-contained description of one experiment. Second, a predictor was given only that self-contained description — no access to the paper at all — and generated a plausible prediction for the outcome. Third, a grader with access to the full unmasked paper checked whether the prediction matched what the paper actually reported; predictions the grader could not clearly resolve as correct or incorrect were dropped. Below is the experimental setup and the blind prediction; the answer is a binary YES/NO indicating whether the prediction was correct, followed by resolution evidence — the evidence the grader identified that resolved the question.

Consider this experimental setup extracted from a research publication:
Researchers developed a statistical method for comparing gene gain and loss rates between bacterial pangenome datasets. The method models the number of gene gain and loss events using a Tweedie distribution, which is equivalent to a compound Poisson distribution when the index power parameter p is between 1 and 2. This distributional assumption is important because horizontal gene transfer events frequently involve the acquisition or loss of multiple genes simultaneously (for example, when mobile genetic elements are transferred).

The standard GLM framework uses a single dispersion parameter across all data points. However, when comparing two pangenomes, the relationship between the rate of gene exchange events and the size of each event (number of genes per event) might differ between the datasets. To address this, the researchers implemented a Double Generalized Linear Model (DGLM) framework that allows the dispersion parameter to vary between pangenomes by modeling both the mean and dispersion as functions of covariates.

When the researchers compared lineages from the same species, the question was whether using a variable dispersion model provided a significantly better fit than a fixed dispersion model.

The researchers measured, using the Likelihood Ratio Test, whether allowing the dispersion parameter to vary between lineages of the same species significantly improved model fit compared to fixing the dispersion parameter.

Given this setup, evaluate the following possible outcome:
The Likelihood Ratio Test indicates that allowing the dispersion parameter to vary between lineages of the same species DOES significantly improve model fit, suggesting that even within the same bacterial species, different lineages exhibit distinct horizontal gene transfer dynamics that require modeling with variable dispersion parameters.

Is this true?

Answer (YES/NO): YES